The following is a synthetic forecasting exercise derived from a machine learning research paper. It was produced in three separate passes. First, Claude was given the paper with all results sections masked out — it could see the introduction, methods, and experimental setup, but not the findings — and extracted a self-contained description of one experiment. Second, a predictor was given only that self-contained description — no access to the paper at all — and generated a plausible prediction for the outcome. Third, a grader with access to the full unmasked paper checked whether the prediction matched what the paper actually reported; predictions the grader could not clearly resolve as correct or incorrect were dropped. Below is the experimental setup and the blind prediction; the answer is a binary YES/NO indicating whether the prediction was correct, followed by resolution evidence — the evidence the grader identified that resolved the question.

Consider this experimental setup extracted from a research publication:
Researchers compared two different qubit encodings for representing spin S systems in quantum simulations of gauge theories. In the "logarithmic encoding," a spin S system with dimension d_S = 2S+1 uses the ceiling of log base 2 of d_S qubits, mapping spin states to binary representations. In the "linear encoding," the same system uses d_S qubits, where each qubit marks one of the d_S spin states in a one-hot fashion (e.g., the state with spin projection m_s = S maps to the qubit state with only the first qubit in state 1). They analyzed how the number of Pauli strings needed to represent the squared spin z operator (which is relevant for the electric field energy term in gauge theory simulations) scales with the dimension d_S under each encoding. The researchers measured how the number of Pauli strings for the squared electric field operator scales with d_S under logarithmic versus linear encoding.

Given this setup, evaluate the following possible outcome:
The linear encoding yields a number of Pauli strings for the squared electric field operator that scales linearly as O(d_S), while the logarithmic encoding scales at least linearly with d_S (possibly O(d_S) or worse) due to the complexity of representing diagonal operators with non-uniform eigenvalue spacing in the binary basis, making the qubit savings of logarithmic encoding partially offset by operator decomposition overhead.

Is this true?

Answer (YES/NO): NO